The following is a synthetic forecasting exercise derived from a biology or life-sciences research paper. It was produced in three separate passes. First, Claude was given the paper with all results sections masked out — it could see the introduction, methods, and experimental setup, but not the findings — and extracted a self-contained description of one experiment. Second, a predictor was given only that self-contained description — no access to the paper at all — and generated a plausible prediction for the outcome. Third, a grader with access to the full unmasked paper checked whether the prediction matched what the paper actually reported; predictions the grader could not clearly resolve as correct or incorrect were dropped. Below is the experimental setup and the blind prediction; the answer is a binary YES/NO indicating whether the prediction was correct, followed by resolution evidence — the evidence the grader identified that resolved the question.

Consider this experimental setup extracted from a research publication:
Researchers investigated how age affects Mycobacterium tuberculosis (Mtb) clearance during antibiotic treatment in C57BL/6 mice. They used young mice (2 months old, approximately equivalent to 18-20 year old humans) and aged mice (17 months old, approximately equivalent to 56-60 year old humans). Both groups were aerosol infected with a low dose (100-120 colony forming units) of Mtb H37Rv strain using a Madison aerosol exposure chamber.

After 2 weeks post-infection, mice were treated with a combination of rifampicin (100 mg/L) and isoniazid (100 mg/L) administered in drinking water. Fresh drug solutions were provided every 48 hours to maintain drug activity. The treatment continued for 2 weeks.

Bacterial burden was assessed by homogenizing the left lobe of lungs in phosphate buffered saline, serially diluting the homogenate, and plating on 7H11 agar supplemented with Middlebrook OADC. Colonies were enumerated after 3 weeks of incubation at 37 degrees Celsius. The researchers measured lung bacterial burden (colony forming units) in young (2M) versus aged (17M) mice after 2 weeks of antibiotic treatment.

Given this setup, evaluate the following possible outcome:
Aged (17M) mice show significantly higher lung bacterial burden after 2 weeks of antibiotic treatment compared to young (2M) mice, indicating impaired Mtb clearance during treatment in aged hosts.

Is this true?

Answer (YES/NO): NO